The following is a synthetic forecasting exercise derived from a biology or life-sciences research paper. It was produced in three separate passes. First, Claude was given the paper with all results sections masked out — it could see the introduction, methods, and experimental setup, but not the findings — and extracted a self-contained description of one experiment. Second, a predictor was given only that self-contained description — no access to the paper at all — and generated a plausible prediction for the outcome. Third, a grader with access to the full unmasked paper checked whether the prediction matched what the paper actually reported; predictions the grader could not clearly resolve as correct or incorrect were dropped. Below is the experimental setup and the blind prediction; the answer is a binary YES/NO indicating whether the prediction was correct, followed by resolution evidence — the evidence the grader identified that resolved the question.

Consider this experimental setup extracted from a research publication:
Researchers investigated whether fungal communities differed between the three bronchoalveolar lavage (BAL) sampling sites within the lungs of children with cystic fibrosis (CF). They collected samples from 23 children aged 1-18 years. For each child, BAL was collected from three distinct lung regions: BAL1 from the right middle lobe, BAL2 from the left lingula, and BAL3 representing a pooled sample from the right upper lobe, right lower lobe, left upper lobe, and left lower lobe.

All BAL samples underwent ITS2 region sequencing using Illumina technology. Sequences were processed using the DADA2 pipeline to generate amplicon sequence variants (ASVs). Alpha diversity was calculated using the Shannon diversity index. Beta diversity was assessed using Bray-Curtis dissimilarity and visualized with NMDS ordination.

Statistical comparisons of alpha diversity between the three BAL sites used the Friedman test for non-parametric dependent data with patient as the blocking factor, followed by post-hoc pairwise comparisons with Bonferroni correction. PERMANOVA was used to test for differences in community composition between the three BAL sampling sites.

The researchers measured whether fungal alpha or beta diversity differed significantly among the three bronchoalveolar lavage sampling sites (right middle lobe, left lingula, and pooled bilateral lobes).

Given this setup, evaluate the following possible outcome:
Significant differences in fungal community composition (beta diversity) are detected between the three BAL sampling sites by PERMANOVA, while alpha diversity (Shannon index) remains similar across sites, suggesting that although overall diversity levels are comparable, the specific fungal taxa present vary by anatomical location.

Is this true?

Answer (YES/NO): NO